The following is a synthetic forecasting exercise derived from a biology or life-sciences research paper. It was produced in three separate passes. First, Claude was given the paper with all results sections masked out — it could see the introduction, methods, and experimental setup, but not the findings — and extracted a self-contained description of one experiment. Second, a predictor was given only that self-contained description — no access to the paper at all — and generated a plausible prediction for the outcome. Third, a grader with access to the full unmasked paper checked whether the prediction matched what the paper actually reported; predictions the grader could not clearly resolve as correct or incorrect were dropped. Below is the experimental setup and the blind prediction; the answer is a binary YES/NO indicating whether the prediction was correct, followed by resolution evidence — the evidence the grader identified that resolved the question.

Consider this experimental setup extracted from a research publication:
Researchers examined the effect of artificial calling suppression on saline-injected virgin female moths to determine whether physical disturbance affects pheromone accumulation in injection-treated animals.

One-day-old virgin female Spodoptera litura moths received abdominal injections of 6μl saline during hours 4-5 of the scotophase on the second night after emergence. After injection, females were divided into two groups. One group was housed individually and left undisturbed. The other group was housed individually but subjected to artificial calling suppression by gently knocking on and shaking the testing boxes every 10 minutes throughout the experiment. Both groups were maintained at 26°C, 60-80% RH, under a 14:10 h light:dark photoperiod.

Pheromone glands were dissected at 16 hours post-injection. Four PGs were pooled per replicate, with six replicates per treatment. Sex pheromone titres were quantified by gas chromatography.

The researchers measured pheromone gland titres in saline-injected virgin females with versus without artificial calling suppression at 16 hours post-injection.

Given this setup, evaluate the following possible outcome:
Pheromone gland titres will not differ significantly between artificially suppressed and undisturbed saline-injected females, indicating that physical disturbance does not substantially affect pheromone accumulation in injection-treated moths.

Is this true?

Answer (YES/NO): NO